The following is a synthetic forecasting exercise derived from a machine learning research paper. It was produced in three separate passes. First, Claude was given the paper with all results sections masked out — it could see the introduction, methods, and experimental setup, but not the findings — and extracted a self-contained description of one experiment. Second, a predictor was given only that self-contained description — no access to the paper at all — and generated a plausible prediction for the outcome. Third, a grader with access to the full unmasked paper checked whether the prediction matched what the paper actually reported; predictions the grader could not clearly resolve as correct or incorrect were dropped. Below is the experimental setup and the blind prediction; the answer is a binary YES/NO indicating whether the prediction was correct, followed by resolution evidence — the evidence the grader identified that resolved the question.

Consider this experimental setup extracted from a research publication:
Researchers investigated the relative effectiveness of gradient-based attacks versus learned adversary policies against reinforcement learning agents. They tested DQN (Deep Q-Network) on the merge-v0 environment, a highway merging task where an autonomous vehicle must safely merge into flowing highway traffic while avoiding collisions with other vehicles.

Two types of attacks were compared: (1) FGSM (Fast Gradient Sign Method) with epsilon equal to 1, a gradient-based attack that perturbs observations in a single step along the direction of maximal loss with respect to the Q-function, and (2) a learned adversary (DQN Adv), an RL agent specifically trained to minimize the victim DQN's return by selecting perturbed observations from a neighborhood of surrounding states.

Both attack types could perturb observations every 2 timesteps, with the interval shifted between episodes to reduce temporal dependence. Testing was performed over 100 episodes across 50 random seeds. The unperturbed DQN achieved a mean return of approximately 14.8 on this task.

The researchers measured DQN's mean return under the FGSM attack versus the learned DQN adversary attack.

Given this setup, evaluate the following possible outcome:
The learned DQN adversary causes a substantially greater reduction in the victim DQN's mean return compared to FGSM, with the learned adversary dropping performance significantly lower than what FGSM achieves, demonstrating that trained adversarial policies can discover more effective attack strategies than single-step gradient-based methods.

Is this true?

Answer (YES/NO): YES